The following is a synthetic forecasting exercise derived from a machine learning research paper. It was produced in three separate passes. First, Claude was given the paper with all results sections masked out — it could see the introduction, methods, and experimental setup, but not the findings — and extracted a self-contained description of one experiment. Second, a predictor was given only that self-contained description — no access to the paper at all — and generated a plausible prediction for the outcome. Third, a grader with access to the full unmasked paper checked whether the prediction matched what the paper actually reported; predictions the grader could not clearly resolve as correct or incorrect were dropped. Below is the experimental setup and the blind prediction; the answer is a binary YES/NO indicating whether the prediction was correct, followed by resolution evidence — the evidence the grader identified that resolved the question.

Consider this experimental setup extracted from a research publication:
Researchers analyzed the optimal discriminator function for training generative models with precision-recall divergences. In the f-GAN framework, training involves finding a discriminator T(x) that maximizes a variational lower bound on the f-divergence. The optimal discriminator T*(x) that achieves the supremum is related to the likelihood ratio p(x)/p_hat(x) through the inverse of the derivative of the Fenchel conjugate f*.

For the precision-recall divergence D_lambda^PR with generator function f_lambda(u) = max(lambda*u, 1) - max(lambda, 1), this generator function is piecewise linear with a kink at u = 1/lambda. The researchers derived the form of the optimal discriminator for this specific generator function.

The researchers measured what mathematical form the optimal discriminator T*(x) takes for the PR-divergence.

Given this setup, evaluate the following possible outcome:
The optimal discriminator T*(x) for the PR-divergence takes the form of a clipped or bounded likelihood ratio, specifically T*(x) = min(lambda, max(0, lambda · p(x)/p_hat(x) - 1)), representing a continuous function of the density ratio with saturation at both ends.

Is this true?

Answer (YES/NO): NO